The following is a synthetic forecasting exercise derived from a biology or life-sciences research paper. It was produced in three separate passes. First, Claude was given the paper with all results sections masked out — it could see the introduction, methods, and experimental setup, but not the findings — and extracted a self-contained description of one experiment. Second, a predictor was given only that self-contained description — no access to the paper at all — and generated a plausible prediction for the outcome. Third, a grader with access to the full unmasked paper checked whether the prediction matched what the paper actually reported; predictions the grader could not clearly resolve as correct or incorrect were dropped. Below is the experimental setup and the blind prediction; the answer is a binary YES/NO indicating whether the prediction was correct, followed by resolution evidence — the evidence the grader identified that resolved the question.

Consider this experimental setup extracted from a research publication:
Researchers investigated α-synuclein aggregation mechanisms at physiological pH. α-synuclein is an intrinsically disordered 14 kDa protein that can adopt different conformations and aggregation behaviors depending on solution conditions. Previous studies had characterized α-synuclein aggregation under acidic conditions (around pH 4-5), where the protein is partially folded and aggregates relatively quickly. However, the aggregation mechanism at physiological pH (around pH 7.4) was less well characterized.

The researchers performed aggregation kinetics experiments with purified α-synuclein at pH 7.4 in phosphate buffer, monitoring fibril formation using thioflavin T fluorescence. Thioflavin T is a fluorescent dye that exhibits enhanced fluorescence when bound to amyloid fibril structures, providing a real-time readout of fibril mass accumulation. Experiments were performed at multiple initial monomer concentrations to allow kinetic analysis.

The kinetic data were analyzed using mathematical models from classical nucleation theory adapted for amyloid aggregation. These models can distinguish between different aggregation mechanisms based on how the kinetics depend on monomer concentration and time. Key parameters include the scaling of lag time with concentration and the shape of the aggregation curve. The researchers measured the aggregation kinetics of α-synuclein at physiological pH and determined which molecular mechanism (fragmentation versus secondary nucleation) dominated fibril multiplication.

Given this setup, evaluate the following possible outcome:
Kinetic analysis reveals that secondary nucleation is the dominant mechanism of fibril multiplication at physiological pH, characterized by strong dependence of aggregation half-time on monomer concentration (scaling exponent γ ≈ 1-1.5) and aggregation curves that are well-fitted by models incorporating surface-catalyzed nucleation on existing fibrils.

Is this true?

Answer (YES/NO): NO